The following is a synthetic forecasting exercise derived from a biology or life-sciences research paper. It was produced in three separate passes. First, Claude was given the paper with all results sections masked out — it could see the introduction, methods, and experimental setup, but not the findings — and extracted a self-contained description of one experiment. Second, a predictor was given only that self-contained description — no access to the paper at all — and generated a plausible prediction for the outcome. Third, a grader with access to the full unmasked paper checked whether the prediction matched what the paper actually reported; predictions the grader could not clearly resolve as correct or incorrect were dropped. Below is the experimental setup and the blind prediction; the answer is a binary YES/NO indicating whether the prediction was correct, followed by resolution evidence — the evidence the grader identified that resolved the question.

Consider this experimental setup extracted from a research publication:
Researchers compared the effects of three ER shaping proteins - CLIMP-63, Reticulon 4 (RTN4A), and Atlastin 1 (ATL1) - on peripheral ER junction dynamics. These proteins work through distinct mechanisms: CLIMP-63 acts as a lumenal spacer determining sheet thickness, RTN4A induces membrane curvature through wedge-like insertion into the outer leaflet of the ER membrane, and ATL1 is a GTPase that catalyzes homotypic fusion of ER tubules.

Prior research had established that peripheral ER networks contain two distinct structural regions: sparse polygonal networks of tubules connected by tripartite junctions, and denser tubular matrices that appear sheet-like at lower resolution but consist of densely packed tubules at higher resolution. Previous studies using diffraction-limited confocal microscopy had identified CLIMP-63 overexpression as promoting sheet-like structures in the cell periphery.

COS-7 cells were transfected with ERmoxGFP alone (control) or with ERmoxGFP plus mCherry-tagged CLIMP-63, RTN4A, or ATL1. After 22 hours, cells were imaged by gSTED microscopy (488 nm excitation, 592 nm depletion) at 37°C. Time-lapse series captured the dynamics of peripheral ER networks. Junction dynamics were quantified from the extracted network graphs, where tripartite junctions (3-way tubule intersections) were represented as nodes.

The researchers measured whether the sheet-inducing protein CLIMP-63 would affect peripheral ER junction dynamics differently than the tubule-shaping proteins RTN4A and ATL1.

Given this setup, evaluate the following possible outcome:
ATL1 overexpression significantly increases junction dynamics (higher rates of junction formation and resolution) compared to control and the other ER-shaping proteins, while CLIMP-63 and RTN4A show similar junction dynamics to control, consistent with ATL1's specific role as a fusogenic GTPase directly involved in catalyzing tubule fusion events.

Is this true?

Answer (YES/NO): NO